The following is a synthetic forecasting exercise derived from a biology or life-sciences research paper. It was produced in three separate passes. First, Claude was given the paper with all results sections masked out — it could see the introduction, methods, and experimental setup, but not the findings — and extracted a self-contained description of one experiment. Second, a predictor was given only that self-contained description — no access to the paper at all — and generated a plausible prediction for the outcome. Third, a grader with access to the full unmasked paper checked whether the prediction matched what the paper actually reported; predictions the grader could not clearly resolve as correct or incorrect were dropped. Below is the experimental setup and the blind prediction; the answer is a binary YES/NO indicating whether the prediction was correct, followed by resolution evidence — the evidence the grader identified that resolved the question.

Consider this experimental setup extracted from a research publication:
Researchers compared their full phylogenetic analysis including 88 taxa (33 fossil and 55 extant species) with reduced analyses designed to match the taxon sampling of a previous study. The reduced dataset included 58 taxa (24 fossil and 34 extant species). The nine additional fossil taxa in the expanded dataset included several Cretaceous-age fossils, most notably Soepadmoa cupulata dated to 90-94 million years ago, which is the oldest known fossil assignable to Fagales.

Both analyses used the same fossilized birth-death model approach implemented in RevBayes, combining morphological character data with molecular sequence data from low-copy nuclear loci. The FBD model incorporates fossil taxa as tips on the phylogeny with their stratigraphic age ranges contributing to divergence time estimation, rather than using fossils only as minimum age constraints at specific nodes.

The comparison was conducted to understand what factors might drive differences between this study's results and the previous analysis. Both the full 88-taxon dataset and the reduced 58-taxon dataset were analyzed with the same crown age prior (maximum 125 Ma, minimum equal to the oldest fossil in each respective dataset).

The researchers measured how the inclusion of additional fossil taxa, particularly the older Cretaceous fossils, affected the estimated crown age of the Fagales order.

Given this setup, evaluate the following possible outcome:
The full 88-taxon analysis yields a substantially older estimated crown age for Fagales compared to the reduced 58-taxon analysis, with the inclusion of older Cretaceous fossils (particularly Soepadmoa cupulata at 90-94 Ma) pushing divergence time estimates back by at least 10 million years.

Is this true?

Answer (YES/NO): NO